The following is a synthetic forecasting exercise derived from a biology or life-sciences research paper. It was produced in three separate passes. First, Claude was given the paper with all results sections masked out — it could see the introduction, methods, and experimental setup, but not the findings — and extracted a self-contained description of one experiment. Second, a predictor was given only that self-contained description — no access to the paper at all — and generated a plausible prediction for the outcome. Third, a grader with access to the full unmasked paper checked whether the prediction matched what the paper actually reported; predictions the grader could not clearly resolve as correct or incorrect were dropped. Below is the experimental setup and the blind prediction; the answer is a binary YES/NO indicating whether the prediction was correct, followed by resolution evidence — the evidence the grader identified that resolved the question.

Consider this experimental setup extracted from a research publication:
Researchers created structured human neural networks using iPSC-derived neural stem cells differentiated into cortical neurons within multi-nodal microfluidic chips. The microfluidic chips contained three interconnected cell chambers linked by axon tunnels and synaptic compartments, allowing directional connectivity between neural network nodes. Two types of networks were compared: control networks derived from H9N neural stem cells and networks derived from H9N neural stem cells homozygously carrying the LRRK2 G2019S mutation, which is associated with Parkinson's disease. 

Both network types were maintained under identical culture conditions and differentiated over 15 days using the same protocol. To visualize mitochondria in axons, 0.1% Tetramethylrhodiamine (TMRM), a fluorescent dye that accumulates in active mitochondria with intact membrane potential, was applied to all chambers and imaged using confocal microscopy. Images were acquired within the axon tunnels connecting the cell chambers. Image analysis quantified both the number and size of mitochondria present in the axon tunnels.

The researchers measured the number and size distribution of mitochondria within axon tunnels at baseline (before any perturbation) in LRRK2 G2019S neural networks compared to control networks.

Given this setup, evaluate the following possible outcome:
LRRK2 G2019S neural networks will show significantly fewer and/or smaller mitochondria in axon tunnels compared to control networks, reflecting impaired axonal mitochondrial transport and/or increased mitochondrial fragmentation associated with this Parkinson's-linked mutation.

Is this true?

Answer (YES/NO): NO